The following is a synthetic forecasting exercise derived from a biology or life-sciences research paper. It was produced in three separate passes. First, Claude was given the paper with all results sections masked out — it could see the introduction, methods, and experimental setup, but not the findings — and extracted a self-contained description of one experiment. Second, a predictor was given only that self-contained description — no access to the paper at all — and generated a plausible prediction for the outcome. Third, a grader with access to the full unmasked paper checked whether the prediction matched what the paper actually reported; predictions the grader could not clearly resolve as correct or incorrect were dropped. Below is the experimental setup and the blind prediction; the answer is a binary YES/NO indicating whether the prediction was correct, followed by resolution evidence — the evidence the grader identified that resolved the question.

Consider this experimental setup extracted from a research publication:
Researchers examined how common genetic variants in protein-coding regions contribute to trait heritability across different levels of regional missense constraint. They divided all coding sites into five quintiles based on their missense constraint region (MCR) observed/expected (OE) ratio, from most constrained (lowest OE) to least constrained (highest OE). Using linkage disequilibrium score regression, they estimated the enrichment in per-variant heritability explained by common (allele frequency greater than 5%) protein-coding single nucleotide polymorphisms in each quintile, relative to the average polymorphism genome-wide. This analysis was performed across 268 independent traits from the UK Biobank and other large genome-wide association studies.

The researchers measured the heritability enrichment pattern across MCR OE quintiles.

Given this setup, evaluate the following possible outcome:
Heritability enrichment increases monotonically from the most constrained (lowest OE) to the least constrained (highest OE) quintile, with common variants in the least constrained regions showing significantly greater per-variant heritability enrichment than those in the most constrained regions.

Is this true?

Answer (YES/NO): NO